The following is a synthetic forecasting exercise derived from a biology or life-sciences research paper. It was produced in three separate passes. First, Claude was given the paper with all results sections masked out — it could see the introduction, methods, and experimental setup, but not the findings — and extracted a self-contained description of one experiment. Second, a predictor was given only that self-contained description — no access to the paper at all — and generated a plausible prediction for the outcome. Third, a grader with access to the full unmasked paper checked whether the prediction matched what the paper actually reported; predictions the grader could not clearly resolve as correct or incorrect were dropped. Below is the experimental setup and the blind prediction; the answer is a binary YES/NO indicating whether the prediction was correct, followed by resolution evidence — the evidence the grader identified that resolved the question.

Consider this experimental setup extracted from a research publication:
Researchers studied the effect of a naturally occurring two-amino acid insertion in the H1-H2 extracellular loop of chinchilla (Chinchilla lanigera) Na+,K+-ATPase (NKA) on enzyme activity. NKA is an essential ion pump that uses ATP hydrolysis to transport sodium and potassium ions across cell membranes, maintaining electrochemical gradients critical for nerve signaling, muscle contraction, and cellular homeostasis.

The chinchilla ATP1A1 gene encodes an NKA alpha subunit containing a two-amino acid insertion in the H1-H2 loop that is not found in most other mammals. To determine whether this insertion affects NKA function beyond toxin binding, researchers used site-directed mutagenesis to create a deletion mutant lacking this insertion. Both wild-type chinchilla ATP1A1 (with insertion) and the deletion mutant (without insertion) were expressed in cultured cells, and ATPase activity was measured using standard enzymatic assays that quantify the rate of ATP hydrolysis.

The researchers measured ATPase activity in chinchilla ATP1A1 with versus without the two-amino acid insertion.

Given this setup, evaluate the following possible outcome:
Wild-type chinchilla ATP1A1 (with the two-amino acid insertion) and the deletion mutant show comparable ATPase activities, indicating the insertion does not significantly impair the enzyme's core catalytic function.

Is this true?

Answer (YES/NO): NO